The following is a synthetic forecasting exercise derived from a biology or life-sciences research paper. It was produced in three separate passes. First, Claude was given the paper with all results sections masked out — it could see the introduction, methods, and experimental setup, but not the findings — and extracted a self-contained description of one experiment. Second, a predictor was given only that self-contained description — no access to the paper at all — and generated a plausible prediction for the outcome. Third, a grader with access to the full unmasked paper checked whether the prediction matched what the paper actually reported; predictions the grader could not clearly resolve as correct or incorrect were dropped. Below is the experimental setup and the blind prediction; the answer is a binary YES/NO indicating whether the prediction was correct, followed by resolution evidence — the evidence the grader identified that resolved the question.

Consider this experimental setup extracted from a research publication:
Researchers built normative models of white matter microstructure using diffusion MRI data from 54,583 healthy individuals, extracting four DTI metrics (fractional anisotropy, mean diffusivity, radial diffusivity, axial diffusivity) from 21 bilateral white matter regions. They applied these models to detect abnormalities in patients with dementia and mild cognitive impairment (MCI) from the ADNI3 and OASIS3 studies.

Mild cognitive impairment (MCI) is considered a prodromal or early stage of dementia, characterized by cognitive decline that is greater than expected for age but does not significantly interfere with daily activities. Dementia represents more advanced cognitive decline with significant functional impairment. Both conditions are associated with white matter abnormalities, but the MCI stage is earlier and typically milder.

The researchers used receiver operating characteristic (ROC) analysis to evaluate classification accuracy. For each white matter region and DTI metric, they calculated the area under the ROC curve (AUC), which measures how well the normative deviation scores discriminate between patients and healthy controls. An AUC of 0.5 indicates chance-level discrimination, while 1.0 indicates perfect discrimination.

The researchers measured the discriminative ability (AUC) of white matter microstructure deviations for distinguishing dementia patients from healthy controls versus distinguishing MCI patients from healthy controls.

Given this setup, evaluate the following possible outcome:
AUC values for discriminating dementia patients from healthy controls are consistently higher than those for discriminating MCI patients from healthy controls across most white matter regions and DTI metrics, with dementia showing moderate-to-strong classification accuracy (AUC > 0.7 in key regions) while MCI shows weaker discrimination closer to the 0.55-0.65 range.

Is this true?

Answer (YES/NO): YES